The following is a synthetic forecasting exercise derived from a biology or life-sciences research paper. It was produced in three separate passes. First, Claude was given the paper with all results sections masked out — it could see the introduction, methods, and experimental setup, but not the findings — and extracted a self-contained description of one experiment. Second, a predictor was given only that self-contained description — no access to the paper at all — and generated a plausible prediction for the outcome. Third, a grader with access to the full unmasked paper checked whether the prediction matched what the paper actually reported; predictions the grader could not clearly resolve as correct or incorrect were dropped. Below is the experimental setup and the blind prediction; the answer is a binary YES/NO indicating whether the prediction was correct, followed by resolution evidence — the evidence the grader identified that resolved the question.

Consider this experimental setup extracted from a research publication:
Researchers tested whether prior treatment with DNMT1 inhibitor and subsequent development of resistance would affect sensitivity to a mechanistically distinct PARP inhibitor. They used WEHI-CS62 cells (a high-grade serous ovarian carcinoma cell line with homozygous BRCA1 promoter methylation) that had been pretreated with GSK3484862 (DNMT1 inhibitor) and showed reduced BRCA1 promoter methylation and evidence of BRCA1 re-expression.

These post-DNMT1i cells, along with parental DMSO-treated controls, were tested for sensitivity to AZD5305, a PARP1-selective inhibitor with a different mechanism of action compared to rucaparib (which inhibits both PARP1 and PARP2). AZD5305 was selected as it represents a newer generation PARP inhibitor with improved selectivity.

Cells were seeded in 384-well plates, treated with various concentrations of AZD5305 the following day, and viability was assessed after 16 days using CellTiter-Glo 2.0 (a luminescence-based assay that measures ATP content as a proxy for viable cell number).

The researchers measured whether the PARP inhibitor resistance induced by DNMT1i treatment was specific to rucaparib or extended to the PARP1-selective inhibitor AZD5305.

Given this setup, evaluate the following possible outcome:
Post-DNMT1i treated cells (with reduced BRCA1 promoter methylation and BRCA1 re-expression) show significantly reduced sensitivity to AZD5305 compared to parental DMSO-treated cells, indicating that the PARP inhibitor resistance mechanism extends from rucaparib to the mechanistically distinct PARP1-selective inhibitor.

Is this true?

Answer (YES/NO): YES